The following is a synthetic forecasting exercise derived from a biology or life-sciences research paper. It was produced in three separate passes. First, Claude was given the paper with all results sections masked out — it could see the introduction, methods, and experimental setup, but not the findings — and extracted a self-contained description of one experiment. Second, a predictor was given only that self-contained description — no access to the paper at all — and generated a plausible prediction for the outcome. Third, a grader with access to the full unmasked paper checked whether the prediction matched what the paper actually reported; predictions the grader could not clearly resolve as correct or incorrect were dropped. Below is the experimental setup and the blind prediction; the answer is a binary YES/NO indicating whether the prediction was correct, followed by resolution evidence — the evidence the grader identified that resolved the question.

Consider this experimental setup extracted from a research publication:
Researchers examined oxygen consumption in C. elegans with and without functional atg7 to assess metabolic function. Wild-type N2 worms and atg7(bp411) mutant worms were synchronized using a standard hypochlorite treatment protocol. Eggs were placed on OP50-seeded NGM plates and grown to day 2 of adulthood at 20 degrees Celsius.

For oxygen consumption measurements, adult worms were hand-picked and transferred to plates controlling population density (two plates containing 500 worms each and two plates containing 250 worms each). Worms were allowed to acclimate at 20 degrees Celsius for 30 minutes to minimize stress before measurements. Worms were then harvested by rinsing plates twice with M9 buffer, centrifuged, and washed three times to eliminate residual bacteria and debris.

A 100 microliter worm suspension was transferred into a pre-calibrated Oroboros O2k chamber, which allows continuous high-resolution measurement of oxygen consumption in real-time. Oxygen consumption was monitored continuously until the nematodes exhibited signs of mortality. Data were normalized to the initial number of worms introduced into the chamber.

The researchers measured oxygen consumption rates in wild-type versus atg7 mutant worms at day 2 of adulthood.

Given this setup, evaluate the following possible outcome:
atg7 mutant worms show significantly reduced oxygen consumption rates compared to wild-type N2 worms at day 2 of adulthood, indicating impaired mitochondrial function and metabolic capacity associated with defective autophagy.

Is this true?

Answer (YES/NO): YES